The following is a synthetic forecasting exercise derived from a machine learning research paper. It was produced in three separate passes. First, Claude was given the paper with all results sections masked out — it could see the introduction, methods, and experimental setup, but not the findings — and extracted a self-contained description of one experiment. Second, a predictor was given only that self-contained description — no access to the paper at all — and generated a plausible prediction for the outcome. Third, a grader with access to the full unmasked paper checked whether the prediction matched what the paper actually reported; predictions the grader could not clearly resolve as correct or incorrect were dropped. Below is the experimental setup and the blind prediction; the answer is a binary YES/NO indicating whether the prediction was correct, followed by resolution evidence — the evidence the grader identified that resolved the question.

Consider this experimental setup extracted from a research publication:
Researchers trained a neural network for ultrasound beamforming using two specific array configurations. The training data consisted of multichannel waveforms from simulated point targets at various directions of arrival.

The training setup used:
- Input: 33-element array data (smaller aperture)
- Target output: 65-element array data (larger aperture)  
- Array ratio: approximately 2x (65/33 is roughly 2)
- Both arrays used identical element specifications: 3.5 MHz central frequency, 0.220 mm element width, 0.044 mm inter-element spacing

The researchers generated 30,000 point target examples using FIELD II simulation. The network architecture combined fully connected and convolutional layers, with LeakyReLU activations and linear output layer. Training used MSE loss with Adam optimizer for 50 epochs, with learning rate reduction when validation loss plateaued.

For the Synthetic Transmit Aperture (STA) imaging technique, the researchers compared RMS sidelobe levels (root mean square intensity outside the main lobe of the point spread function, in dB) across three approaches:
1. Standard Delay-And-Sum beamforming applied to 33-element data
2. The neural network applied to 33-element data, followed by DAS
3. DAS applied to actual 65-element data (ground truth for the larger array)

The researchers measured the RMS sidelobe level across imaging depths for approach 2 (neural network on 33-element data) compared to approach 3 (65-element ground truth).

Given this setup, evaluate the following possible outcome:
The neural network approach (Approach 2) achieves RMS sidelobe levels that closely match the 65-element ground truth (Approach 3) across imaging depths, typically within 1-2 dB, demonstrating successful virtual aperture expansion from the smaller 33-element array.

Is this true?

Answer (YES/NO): NO